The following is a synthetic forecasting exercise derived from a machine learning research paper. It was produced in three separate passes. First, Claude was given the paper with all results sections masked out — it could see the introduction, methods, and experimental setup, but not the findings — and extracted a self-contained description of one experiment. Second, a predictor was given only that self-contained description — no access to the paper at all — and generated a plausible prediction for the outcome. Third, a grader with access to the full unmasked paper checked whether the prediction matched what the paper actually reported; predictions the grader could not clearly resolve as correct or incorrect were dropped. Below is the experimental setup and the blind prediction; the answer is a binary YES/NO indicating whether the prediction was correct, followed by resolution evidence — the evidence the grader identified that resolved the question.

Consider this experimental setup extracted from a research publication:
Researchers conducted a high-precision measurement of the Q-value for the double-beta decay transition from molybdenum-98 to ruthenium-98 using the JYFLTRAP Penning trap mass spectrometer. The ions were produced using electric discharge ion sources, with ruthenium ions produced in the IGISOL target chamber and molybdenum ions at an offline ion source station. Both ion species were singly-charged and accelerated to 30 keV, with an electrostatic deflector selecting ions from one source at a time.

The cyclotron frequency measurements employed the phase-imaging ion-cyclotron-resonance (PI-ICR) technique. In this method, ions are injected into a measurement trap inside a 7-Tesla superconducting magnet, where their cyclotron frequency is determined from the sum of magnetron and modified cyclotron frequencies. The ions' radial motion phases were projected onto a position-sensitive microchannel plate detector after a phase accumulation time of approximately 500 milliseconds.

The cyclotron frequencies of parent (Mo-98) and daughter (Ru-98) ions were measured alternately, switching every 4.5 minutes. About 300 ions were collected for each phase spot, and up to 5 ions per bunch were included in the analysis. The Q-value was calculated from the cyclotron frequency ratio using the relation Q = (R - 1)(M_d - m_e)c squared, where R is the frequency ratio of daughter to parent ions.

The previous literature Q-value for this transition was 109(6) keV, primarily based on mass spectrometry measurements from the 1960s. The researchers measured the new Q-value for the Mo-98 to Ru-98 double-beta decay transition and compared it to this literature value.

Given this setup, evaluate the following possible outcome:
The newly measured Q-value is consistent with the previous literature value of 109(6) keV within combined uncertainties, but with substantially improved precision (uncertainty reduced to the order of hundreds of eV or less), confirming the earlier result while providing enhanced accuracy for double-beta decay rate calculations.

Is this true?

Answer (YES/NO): YES